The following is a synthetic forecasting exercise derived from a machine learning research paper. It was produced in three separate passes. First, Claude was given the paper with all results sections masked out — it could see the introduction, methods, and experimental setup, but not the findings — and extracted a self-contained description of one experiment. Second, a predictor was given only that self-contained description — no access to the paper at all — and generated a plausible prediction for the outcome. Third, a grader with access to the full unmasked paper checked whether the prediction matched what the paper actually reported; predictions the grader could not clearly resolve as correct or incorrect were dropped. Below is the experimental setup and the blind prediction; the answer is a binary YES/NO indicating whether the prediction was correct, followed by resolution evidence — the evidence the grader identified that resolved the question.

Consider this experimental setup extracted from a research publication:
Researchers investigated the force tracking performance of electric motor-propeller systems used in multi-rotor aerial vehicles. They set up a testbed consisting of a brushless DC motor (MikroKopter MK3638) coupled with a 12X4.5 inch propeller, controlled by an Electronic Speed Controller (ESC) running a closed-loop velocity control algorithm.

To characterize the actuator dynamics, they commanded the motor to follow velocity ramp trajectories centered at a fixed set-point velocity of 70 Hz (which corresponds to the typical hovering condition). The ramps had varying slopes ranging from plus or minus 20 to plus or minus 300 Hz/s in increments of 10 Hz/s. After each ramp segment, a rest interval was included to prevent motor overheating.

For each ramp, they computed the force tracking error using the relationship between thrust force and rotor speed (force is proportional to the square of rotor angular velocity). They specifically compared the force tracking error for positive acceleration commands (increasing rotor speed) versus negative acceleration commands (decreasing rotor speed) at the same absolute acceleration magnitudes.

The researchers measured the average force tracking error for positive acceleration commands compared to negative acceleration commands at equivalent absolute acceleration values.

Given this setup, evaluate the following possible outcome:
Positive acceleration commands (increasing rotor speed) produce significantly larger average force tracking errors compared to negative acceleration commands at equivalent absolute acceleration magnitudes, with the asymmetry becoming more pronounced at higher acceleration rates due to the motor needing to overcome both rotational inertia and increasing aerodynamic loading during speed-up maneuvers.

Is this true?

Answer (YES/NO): NO